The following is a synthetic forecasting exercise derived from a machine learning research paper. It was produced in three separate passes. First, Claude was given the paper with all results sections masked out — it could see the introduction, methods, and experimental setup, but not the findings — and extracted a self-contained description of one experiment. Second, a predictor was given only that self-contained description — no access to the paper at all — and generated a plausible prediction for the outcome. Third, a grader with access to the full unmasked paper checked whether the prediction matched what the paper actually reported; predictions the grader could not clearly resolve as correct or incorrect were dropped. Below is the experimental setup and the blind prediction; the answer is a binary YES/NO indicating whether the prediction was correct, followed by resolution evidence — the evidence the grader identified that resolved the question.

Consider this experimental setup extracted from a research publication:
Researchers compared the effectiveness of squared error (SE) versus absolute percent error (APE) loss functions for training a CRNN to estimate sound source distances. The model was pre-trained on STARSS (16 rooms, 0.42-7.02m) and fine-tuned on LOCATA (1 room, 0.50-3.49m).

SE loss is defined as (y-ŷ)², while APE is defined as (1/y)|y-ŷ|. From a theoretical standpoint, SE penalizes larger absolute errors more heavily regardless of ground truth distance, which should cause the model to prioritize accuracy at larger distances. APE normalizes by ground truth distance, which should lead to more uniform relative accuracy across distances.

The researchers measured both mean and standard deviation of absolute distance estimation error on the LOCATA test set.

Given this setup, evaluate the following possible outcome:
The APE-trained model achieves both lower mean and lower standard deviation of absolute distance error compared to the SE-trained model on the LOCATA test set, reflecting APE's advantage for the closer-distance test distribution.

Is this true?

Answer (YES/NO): YES